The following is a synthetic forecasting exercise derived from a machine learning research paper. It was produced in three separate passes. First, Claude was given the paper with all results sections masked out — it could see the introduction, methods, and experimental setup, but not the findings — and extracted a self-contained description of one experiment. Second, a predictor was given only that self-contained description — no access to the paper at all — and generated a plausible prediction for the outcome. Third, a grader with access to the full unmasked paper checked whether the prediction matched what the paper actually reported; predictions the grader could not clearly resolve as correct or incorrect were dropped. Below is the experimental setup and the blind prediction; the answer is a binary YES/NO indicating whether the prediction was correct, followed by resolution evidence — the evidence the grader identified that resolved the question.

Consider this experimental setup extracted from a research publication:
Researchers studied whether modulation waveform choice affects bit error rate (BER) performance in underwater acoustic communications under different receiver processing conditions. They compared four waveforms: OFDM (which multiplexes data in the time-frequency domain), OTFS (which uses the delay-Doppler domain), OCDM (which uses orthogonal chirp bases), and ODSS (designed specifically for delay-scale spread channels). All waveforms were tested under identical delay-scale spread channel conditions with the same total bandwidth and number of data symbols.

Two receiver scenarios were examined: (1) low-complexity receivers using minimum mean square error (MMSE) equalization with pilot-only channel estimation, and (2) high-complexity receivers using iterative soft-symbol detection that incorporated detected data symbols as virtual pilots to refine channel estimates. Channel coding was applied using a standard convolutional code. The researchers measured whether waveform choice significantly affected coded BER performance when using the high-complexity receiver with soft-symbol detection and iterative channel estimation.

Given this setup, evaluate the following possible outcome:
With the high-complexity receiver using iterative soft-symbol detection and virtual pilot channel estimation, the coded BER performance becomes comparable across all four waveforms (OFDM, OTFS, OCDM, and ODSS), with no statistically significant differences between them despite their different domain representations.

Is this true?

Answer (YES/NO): YES